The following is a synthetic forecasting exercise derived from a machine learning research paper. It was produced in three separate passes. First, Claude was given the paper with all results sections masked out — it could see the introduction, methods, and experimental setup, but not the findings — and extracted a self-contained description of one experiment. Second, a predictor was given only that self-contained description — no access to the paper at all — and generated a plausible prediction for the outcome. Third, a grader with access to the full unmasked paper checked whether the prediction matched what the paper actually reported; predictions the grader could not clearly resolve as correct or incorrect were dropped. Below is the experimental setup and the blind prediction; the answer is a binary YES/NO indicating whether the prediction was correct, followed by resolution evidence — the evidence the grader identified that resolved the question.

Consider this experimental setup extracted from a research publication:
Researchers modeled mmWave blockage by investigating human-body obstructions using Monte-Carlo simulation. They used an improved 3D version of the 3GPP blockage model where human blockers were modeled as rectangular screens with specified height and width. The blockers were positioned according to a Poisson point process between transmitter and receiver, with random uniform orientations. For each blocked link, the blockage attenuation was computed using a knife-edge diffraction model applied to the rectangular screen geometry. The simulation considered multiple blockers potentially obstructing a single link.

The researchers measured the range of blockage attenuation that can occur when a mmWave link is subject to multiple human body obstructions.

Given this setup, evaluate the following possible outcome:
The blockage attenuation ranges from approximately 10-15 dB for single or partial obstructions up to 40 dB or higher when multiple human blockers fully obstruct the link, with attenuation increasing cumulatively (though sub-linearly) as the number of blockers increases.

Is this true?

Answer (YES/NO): NO